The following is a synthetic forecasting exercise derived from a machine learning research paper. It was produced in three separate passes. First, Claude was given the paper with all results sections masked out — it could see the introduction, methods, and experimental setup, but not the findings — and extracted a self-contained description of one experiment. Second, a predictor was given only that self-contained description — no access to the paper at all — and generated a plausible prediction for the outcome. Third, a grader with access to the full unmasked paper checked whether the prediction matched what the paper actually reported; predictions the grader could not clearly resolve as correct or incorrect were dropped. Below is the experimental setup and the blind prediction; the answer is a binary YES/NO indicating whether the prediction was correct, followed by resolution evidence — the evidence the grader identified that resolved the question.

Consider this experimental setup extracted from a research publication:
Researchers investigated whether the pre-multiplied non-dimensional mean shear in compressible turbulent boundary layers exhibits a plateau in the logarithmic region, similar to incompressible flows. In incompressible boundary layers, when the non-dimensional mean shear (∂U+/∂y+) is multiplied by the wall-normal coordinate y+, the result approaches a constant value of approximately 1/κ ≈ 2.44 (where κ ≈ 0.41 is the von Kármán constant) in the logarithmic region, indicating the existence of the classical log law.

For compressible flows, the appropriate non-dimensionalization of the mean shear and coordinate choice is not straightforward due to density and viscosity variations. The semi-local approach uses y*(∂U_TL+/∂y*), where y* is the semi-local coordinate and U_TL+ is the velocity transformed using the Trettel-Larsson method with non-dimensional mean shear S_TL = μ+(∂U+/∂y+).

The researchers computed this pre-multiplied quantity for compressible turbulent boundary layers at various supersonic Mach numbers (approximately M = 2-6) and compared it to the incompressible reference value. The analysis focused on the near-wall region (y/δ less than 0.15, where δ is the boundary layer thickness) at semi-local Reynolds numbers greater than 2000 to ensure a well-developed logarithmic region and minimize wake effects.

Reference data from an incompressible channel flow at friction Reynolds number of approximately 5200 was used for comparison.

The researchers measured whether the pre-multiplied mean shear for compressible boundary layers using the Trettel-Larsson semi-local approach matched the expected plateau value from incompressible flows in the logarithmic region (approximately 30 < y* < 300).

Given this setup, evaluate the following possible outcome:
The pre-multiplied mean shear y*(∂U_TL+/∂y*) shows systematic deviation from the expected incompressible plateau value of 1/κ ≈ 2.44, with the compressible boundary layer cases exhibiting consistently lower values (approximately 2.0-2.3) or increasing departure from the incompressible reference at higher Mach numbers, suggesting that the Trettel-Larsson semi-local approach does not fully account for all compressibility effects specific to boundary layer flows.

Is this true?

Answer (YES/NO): NO